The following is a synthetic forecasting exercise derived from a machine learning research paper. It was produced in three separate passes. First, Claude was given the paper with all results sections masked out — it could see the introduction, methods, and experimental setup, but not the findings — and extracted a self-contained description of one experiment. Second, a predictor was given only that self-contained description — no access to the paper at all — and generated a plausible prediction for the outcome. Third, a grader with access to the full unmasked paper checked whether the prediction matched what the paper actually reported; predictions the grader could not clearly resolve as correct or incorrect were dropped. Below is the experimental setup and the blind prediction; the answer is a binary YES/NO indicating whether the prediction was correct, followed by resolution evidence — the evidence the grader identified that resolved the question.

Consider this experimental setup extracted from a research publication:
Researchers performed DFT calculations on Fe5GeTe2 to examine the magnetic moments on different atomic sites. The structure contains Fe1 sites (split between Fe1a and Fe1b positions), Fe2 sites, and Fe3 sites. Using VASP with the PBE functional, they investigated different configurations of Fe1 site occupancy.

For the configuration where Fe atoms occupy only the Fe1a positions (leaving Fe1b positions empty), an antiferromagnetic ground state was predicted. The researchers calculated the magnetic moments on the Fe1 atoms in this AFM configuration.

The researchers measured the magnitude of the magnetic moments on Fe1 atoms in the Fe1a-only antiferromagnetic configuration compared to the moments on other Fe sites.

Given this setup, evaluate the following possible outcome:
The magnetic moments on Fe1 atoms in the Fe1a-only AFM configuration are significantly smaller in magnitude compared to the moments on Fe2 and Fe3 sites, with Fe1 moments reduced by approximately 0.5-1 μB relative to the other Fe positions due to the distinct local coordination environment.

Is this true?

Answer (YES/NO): NO